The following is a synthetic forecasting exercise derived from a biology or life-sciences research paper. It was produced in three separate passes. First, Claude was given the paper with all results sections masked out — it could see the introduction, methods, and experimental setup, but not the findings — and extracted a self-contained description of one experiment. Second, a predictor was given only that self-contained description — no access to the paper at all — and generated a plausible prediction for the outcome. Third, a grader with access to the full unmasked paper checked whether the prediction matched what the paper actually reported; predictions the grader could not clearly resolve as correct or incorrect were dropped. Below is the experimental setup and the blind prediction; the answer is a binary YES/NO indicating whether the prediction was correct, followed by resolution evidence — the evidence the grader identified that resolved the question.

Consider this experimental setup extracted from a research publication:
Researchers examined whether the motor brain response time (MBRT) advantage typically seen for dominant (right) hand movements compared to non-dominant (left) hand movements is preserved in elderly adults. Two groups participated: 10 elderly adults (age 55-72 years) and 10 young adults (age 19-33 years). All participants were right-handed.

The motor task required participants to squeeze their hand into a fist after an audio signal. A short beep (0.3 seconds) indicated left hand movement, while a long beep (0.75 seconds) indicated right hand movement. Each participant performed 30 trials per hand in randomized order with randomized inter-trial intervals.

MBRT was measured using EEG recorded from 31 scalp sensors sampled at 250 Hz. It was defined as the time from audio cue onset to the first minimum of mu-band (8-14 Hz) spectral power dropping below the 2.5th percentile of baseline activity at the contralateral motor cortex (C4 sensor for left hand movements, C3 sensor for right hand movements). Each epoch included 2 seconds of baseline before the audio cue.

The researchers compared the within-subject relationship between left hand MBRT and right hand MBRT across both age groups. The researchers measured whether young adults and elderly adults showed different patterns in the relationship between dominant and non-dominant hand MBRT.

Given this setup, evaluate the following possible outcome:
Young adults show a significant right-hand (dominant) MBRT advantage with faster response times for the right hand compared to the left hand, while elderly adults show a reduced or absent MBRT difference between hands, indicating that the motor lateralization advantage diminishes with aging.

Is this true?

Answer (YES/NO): YES